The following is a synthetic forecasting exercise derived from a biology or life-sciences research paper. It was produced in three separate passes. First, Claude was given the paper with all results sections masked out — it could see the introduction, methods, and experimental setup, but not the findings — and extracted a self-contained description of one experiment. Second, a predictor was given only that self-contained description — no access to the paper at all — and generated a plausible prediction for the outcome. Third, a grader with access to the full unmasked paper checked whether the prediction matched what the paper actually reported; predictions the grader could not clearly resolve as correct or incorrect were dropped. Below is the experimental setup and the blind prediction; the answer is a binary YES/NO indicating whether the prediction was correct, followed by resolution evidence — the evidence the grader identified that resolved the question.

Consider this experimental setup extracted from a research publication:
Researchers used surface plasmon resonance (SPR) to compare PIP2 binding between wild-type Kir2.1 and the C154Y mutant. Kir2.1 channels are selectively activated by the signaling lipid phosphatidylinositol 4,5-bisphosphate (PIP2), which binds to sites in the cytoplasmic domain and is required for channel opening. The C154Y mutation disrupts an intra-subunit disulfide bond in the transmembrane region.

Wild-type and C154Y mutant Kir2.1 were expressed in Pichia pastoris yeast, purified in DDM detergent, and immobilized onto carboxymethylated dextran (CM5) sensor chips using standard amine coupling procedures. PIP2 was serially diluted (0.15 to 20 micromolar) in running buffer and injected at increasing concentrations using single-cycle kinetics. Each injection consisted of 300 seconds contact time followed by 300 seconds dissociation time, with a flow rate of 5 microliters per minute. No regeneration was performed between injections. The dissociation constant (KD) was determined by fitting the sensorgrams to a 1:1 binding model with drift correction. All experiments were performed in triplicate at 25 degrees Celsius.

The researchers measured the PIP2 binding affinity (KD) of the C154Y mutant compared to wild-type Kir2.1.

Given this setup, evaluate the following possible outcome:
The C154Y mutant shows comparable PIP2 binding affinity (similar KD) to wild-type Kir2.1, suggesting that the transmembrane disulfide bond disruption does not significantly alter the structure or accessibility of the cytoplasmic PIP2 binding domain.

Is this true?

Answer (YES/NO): YES